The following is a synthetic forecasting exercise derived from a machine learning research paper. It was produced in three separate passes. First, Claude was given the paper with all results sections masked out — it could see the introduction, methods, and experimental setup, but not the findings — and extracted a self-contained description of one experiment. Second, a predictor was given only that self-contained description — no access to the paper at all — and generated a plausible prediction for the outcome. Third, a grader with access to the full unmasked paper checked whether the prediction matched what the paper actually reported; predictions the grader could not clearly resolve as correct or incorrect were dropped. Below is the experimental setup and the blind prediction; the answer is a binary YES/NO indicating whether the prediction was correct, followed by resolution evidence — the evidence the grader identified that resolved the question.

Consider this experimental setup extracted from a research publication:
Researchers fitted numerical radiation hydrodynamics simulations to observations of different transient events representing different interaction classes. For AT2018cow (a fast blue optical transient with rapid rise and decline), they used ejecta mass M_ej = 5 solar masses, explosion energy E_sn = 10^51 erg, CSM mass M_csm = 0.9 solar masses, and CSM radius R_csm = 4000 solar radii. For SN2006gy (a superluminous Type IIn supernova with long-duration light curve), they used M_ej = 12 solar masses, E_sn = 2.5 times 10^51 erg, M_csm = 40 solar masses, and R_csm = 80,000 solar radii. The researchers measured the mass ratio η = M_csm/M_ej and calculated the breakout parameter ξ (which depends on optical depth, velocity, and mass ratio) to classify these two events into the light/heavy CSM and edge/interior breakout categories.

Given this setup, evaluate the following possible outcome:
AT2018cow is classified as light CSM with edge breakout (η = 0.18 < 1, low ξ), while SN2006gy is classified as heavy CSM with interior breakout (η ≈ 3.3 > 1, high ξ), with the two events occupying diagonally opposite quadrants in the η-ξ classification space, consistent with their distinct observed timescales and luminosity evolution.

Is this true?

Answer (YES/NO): NO